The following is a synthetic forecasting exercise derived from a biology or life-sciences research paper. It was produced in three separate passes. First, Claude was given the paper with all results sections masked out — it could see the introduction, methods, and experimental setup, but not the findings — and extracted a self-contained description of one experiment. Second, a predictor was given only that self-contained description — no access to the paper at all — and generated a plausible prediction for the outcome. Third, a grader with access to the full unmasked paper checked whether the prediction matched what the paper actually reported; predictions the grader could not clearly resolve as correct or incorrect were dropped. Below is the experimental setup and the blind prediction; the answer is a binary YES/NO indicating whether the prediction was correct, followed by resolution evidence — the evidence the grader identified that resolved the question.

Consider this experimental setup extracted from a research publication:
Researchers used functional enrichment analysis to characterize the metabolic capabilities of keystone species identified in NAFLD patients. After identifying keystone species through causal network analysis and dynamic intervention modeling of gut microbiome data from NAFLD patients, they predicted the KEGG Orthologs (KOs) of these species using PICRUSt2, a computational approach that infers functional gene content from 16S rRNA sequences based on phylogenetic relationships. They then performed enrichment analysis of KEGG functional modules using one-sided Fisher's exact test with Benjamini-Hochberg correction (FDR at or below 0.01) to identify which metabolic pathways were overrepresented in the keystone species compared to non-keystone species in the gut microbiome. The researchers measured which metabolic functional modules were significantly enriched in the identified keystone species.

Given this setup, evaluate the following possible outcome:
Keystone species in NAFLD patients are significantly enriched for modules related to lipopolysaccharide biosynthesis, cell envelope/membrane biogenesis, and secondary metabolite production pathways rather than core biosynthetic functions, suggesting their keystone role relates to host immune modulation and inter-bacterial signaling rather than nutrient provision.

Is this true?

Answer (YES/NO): NO